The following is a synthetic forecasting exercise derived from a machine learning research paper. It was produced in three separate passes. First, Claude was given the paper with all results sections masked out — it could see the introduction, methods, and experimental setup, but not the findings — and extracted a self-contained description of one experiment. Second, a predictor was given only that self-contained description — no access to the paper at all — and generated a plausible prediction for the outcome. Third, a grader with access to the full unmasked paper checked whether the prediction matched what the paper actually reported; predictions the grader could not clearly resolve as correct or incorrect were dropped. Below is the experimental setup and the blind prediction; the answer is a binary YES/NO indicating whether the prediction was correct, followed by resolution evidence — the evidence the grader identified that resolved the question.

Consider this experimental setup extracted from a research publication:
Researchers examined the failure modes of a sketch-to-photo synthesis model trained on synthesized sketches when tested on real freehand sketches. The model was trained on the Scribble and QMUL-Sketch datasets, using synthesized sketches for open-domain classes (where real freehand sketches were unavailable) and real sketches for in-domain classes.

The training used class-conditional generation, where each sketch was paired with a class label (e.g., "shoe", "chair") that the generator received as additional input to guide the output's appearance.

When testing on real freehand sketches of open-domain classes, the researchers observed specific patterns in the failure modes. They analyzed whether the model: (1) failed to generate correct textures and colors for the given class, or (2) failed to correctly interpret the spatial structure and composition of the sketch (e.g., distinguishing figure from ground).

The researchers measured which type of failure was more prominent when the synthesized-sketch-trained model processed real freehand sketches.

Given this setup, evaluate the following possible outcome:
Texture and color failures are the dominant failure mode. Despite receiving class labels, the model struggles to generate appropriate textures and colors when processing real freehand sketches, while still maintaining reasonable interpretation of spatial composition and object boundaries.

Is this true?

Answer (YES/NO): NO